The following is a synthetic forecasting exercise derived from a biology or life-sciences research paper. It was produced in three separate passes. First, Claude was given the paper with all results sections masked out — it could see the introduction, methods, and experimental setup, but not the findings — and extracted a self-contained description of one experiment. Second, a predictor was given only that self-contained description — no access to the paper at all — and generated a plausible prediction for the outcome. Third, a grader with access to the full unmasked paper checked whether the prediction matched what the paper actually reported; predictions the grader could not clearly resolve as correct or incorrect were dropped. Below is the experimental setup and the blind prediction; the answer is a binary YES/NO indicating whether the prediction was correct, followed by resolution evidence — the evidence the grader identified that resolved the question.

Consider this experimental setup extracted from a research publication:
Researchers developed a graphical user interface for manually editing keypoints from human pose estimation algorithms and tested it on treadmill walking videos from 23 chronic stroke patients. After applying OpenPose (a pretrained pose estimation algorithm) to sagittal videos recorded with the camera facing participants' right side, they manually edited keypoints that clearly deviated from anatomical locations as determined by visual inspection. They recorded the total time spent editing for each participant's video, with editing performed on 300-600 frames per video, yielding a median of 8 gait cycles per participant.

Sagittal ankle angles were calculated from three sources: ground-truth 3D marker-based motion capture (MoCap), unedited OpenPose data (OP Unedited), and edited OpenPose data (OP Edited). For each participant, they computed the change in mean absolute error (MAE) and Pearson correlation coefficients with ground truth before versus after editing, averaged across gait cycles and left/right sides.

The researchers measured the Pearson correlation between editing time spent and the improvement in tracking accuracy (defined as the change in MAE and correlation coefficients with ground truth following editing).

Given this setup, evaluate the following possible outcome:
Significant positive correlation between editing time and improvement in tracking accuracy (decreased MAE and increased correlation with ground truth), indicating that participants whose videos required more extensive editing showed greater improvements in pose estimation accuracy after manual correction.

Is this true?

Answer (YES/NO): YES